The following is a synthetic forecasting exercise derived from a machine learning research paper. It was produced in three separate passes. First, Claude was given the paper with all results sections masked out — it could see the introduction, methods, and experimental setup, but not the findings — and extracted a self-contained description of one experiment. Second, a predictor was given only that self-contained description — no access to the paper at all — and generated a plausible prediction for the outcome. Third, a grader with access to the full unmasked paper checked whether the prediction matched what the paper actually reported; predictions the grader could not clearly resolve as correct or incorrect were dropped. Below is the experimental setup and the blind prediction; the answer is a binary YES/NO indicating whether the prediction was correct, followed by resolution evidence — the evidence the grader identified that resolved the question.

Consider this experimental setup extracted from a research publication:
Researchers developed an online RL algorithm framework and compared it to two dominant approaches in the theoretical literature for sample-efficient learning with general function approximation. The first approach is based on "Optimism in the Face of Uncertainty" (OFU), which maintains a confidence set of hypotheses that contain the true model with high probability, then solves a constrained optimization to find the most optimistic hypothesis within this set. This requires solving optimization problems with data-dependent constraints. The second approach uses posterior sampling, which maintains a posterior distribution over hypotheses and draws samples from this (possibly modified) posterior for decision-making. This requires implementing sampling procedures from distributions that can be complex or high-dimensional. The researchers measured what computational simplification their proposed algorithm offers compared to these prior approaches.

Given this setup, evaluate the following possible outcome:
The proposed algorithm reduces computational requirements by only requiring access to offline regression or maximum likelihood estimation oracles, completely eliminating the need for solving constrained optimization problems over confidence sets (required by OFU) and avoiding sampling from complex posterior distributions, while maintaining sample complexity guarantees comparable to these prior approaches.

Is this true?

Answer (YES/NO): NO